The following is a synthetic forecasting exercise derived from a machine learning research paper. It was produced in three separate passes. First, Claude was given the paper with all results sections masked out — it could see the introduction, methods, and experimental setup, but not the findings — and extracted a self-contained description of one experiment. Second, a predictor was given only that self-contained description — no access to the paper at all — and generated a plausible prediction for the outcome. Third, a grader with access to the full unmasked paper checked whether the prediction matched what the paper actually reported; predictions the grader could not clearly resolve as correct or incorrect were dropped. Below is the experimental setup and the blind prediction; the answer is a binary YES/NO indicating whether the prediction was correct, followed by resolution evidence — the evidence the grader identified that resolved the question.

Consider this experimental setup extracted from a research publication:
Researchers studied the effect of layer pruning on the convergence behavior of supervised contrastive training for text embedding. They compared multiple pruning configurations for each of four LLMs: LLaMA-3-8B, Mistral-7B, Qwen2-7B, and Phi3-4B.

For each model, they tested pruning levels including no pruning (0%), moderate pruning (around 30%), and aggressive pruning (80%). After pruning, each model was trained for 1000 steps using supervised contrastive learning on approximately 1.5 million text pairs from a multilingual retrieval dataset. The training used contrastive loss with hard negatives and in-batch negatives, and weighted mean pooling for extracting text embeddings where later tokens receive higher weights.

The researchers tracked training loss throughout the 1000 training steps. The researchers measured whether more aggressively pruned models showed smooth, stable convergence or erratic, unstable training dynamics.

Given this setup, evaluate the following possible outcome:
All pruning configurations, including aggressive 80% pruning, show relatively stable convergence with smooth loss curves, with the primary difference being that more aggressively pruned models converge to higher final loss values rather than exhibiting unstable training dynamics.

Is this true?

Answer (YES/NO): YES